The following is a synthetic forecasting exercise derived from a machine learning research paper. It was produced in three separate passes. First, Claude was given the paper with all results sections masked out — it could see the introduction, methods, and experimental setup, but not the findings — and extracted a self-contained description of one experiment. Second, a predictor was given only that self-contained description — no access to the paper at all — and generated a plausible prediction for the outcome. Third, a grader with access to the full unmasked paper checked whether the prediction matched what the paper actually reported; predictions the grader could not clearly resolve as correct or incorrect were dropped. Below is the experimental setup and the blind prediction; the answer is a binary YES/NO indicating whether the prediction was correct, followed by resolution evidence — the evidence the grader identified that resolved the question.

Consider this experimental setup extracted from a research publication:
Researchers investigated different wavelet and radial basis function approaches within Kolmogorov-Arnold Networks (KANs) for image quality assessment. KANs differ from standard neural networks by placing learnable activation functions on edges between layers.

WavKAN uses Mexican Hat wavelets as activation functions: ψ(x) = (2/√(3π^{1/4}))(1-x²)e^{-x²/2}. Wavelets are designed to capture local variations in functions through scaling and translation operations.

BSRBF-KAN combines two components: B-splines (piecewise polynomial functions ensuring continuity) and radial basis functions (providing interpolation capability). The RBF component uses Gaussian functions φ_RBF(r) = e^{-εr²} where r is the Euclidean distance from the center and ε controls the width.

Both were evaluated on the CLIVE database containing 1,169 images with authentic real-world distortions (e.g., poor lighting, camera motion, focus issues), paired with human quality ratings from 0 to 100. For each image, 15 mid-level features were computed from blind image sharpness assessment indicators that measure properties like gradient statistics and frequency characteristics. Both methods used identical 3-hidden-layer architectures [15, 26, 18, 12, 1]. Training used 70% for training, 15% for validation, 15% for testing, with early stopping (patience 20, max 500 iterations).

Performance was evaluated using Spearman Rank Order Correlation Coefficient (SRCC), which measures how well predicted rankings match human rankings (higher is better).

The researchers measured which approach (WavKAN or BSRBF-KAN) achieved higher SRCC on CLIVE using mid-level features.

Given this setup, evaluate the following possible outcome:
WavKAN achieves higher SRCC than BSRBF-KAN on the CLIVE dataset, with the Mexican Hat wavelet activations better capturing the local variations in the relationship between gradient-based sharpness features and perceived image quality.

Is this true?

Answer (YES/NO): YES